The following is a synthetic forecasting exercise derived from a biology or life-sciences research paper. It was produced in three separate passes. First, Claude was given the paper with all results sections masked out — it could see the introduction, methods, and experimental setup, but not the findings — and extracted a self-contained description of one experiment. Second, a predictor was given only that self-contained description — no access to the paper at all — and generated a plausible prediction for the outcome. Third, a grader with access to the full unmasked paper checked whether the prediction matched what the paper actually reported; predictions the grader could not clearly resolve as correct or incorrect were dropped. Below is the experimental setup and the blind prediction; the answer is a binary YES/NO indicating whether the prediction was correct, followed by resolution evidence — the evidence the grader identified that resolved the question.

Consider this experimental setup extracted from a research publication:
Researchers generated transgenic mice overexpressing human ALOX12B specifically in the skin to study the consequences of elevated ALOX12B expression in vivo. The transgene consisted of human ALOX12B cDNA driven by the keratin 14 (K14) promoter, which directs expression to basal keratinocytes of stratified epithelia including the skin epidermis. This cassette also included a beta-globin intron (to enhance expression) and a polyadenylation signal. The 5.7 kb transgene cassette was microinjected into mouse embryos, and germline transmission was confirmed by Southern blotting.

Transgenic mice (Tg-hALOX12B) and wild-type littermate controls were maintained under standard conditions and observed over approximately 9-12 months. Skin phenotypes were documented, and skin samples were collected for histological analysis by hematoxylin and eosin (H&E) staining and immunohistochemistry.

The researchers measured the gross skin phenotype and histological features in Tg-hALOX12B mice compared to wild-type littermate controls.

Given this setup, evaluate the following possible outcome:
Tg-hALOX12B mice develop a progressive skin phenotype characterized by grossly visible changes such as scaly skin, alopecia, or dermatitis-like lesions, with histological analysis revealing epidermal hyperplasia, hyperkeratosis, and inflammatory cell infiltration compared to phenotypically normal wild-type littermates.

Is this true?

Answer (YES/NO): YES